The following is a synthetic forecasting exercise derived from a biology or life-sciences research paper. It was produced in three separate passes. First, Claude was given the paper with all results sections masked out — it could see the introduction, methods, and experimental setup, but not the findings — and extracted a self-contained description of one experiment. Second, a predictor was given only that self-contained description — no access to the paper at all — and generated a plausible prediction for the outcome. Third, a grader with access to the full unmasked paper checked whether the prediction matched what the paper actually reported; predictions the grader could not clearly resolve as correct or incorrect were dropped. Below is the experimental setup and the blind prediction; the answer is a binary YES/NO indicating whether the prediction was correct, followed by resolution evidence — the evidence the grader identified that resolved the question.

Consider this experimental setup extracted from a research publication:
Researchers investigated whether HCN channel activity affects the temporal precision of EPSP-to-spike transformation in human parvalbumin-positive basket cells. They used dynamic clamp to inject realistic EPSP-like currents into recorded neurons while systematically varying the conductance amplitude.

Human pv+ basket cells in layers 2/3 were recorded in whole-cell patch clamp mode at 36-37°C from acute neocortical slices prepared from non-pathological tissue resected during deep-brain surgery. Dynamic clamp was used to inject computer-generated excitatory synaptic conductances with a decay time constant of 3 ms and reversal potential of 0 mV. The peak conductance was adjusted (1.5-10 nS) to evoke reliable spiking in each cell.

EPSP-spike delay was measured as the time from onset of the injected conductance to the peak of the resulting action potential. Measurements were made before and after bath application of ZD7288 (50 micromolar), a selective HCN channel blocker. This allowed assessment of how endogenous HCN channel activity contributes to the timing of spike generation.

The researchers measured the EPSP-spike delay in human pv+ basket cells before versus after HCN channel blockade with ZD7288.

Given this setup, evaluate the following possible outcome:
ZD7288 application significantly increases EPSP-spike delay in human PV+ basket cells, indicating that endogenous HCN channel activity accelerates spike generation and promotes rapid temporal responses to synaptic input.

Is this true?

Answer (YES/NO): YES